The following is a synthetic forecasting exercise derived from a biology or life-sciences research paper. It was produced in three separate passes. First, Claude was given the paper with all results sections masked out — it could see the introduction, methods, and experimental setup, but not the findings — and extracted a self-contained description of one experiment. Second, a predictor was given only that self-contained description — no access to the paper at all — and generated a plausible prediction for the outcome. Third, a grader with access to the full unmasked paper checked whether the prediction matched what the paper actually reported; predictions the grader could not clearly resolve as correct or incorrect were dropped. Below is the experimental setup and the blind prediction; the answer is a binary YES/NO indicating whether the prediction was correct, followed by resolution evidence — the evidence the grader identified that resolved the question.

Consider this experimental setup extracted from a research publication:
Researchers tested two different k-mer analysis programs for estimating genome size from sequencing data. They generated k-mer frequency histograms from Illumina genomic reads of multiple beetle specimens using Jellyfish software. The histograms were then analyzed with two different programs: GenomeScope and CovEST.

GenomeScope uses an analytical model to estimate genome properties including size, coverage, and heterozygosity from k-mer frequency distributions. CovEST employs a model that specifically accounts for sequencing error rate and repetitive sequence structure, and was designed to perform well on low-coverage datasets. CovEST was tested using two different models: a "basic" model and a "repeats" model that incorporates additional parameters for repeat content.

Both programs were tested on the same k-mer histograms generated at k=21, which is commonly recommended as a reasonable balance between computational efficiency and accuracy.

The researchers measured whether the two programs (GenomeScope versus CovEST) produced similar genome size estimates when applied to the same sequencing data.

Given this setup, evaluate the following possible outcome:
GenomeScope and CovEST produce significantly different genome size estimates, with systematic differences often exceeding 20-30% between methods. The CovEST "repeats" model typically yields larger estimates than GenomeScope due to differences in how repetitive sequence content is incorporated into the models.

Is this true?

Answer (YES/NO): YES